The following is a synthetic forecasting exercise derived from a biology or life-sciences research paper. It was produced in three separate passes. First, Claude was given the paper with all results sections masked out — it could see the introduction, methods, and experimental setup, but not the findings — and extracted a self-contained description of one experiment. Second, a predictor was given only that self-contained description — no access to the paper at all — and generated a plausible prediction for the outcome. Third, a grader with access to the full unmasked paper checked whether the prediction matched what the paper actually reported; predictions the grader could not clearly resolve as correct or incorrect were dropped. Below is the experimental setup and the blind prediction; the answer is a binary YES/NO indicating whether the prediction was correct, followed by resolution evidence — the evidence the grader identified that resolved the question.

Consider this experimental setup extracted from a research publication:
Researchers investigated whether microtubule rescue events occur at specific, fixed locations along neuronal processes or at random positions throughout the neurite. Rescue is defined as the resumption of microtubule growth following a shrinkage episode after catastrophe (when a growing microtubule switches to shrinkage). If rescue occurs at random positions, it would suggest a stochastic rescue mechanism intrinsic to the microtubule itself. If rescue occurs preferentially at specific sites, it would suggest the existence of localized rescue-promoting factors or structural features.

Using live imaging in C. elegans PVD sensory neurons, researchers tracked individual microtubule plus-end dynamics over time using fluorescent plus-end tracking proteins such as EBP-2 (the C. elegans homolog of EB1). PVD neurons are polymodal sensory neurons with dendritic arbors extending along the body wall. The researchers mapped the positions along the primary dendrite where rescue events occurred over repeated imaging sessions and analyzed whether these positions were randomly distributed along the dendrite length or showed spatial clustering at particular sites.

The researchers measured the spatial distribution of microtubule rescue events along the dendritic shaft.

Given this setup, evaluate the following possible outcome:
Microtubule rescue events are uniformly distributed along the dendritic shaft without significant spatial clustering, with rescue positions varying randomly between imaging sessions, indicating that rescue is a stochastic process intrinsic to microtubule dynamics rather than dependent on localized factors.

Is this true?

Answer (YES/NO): NO